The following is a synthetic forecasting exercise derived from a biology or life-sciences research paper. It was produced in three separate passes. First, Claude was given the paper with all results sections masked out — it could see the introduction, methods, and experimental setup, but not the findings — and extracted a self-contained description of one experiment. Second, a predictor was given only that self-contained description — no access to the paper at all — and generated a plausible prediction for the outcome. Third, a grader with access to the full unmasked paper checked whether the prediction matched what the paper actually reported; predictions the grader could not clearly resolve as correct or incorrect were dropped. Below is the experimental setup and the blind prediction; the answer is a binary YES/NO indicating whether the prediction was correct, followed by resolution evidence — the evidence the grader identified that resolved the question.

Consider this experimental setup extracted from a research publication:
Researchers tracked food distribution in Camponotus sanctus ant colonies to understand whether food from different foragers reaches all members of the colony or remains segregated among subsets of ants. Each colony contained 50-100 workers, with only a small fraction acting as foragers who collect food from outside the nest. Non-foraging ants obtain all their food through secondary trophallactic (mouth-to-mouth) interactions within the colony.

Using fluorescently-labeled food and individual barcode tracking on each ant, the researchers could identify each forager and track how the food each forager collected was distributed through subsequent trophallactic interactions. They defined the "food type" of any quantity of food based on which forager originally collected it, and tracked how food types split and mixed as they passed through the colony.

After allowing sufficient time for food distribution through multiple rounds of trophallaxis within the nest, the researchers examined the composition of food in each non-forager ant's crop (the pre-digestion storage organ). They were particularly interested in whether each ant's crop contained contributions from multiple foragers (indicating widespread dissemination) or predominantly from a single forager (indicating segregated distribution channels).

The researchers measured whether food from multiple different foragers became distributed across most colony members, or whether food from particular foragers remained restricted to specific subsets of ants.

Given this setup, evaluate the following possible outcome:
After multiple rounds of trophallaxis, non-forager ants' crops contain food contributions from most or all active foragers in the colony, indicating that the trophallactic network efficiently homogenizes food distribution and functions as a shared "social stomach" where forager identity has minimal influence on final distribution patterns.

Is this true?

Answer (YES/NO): NO